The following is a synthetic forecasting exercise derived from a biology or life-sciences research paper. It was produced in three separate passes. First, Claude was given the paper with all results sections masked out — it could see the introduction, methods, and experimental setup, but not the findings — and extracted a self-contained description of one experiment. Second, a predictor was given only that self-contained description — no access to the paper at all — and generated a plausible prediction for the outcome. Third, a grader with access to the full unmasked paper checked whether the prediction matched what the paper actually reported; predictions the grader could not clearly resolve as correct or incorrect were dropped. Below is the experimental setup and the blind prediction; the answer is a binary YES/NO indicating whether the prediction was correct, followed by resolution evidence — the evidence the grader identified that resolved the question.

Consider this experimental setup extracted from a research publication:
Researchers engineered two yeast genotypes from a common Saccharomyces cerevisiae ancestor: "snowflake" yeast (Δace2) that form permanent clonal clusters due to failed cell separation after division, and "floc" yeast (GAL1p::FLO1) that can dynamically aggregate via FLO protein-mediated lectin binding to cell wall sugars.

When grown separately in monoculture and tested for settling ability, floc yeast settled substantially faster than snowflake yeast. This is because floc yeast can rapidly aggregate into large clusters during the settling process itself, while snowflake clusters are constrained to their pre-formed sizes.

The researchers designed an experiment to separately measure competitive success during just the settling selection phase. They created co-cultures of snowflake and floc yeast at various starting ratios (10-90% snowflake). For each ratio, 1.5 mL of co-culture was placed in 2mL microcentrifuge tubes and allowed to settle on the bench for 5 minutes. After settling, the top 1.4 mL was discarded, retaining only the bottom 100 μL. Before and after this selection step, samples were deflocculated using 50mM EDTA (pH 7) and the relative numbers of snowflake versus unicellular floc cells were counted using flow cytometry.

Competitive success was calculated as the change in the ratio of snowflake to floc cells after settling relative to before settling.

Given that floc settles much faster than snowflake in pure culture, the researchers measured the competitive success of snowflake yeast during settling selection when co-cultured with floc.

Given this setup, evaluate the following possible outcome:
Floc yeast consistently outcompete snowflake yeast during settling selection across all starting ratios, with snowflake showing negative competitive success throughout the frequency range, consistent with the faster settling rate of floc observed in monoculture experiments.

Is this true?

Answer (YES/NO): NO